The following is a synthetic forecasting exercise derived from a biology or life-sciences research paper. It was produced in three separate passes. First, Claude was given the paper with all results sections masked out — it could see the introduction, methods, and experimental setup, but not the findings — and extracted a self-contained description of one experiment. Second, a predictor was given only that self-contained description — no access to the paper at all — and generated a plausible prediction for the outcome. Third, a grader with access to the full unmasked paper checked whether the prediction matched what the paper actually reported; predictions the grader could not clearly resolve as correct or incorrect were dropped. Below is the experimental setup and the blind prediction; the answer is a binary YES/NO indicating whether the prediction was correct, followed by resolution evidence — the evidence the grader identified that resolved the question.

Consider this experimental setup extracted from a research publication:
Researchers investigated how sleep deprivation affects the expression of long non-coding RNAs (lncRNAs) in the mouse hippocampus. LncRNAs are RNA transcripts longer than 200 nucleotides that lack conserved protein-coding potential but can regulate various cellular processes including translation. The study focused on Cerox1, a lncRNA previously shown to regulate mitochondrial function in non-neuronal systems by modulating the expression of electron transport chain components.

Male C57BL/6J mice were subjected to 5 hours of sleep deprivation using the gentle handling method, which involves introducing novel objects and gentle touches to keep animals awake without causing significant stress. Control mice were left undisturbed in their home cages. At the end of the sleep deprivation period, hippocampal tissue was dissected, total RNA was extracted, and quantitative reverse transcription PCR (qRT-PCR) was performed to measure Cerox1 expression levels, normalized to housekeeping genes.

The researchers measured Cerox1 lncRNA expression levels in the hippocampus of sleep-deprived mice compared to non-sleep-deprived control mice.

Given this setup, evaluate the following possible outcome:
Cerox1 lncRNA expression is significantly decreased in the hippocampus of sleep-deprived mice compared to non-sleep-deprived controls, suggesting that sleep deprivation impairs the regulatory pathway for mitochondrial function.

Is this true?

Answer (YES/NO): YES